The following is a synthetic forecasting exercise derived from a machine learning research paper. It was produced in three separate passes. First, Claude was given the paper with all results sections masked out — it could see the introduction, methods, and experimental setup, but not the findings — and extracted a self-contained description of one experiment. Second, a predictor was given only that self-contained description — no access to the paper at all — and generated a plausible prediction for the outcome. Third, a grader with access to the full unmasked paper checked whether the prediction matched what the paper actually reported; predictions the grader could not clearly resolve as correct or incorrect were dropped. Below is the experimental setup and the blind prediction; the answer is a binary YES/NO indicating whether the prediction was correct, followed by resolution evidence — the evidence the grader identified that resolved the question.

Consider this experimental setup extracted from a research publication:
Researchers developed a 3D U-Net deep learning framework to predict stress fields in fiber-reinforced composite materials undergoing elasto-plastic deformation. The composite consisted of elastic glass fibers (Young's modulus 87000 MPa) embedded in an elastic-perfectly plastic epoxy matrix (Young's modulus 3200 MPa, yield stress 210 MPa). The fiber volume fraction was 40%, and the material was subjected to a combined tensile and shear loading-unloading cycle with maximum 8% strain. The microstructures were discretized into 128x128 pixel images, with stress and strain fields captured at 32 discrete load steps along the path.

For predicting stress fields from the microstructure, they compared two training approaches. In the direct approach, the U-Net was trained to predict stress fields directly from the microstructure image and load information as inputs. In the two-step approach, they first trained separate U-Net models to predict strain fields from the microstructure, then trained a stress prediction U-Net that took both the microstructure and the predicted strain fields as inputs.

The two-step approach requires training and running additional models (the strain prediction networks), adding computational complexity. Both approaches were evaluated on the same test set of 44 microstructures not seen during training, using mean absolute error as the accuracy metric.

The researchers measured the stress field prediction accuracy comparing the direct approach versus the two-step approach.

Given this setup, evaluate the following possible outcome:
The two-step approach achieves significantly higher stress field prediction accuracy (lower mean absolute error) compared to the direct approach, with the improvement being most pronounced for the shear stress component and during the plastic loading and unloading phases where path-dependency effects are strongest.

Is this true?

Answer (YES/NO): NO